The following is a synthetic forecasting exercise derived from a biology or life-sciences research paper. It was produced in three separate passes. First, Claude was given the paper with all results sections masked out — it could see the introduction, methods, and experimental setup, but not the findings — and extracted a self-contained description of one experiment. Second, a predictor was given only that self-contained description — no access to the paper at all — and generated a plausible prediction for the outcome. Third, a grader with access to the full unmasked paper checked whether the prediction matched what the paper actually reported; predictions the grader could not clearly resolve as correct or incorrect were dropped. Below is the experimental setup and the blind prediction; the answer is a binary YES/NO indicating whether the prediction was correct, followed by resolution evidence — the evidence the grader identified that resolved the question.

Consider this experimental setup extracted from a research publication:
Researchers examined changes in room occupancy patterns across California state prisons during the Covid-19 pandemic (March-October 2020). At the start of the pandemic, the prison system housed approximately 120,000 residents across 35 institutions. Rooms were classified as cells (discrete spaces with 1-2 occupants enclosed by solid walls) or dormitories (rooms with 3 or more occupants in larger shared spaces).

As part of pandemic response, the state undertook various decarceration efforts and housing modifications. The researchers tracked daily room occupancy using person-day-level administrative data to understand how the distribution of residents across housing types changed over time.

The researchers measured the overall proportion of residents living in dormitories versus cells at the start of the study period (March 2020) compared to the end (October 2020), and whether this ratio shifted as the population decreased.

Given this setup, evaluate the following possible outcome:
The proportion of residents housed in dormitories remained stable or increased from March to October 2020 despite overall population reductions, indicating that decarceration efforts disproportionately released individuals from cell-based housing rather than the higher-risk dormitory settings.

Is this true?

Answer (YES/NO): NO